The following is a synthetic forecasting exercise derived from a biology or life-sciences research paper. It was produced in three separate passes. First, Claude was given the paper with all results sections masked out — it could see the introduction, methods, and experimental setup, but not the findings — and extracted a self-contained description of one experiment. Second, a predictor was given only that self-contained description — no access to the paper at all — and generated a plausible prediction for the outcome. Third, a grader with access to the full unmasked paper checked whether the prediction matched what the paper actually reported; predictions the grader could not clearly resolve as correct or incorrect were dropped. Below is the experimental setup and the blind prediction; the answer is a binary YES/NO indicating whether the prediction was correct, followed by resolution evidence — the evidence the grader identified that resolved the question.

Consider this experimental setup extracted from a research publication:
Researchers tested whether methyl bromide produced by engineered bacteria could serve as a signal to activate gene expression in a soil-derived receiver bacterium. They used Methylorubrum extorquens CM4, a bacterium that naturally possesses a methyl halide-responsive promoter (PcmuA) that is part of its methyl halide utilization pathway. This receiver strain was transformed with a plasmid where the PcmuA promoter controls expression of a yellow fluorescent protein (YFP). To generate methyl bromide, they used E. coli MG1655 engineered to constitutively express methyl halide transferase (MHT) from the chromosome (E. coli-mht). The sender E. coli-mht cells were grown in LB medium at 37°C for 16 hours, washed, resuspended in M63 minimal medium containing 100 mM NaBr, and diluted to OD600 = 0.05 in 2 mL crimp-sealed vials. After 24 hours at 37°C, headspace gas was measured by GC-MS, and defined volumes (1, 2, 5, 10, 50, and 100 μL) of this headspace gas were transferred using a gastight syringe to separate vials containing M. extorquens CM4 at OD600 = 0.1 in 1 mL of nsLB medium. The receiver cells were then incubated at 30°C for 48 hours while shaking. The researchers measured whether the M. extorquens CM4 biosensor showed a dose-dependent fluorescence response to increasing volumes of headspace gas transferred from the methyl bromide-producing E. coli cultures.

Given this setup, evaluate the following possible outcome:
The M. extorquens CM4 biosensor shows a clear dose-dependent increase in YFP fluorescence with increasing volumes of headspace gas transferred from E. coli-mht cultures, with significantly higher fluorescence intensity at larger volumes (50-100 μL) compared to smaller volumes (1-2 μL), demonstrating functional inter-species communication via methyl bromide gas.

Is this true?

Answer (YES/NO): YES